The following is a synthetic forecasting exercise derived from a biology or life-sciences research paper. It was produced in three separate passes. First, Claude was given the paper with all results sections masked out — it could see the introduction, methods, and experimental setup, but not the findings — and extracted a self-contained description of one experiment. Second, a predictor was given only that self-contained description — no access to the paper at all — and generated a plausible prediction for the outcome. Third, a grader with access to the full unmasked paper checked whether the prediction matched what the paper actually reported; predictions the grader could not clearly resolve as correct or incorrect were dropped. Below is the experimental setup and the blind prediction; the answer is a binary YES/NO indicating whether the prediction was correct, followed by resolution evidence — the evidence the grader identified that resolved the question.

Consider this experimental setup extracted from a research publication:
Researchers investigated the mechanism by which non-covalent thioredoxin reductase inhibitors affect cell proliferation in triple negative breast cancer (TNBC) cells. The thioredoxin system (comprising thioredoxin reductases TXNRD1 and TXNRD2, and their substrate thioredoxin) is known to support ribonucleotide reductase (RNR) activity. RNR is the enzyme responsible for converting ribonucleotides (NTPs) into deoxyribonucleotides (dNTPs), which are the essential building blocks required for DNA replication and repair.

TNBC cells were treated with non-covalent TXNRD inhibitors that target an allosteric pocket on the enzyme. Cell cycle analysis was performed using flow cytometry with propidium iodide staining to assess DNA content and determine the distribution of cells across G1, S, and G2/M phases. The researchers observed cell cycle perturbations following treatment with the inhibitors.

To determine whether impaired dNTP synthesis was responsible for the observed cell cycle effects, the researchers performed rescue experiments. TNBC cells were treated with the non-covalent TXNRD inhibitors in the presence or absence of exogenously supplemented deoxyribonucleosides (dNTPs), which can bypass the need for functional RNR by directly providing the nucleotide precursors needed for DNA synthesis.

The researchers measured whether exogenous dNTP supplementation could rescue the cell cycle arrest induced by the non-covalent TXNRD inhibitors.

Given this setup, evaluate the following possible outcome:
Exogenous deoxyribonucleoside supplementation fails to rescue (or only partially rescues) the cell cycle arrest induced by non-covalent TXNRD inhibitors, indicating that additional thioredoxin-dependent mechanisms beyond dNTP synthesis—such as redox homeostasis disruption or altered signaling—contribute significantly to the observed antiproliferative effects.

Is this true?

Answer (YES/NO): NO